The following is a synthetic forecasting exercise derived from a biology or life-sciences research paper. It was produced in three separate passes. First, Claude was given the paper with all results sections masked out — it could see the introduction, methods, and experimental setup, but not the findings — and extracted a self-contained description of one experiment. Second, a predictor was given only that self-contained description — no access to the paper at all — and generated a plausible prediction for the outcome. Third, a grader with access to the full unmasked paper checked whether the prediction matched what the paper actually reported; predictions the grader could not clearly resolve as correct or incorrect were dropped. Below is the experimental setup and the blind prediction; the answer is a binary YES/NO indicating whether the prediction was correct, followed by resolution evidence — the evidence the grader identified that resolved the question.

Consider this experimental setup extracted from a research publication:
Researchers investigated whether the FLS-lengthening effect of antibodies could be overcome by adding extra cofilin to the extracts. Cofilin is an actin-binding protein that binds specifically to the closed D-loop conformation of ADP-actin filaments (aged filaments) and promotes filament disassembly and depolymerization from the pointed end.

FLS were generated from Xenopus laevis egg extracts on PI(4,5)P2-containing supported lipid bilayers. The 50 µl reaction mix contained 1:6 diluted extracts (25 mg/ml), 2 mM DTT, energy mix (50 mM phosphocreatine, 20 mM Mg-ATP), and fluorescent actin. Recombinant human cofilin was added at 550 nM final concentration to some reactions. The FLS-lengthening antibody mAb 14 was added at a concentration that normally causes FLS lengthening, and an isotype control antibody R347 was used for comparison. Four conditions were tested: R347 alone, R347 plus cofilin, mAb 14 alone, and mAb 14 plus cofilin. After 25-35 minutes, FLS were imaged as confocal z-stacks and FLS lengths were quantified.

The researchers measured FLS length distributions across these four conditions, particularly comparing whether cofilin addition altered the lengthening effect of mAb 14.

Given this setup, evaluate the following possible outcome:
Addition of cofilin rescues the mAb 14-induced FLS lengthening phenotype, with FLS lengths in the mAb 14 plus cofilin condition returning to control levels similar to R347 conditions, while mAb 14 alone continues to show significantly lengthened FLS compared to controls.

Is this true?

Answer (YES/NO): YES